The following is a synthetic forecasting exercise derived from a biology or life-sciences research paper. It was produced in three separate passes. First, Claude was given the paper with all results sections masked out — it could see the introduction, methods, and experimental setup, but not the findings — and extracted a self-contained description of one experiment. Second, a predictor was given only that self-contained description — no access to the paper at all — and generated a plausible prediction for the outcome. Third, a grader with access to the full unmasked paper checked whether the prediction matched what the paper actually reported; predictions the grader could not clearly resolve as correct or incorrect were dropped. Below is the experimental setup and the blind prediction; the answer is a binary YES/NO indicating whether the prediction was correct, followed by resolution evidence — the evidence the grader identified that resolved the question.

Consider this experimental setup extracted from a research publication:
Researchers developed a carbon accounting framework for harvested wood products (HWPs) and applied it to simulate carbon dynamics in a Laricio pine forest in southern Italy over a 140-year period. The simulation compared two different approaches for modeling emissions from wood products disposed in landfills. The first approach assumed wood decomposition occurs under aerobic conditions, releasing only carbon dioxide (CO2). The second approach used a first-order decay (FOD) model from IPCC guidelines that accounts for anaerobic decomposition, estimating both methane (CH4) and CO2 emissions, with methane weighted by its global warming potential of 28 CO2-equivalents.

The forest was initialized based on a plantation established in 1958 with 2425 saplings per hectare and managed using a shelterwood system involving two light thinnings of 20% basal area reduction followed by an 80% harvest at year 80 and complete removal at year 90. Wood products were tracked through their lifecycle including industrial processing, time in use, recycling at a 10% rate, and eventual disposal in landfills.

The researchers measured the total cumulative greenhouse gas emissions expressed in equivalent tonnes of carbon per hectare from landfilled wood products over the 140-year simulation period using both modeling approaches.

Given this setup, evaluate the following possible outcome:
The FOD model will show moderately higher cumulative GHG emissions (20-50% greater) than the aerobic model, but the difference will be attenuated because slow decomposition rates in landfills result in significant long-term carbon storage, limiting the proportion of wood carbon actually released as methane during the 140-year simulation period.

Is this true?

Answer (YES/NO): NO